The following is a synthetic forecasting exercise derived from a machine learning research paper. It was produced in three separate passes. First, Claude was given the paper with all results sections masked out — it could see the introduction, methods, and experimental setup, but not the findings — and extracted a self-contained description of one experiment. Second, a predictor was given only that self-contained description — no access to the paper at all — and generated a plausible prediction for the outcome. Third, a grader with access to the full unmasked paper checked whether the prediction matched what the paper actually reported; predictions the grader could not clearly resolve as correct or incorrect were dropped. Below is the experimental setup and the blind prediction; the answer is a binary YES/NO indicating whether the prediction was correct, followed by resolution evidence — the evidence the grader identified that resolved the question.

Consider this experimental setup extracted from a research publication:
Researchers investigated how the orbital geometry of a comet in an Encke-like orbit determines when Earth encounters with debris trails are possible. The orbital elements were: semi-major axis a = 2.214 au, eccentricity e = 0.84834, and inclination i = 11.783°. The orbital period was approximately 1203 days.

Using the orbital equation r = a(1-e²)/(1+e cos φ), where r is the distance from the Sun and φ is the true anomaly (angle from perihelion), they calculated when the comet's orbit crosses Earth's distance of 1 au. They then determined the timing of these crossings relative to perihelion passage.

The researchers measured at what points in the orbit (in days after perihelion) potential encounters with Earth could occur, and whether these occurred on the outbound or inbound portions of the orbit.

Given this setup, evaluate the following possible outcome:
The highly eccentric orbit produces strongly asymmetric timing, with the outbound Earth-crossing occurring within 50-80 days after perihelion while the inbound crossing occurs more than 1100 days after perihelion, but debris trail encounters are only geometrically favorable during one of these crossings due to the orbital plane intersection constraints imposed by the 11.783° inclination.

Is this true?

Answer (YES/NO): NO